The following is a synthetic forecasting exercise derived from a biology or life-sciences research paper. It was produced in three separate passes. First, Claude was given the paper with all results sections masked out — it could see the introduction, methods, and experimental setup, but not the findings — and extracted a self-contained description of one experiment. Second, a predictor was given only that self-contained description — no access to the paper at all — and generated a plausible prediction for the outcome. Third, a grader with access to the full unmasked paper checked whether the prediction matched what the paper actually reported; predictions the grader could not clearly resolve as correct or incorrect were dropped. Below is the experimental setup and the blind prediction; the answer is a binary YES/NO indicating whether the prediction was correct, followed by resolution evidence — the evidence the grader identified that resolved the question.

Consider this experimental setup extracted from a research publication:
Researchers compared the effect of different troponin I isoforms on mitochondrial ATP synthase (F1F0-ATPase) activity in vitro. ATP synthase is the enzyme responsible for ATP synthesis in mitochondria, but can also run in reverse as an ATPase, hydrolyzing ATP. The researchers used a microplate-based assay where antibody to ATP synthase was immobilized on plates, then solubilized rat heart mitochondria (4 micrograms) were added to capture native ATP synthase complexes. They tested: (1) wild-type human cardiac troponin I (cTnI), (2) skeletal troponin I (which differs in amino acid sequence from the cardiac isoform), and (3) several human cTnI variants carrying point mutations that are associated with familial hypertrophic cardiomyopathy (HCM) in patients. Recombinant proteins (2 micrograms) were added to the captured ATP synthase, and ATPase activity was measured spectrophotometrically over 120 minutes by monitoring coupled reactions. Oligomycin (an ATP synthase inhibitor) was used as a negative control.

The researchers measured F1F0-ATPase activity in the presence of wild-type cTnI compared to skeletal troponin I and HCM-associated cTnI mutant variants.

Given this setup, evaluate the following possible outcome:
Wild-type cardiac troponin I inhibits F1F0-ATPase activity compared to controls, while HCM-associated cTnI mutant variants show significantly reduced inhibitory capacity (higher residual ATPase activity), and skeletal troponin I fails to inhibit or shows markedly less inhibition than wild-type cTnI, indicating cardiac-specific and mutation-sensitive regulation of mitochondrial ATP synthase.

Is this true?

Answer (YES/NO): NO